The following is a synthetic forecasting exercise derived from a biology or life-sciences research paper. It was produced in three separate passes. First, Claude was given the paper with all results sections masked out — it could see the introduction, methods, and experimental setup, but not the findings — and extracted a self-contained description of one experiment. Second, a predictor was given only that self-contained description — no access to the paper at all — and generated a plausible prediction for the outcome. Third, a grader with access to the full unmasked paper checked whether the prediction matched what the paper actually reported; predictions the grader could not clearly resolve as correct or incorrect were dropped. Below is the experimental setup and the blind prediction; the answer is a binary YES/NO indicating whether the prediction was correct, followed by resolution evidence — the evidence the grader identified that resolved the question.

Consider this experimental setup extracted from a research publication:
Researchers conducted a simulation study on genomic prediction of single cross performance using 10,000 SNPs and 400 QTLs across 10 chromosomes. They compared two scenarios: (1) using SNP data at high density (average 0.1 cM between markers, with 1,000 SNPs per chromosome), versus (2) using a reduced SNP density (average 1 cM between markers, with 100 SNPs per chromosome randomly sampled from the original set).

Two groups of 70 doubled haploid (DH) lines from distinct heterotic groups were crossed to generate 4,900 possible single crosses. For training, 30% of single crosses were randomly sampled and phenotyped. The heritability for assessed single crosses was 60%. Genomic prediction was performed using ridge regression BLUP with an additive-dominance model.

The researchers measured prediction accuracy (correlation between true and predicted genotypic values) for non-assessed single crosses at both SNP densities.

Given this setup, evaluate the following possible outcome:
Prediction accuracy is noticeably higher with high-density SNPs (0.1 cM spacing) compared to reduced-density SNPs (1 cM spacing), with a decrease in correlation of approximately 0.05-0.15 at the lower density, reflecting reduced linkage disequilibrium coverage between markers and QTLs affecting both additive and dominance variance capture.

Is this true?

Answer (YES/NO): NO